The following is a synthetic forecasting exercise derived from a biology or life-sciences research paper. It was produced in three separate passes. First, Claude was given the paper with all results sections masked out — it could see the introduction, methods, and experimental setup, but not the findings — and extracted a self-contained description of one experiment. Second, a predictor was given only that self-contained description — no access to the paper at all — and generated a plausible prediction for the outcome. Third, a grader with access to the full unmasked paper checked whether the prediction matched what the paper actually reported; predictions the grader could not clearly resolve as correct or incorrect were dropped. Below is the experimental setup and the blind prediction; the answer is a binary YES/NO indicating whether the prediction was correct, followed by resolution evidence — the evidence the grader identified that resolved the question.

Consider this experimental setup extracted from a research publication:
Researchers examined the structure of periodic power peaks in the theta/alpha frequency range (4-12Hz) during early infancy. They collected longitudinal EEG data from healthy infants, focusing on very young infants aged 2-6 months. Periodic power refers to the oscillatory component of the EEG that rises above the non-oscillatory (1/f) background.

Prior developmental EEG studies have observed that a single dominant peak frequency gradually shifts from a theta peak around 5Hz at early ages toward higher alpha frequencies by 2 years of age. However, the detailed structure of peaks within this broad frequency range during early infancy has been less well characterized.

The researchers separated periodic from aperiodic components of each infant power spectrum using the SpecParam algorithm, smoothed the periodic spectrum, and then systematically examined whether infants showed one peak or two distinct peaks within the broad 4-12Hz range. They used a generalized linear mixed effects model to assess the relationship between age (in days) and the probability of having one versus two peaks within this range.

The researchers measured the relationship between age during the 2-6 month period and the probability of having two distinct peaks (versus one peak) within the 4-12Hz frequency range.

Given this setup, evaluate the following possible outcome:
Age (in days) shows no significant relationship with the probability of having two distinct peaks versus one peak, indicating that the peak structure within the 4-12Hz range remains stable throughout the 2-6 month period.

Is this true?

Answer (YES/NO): NO